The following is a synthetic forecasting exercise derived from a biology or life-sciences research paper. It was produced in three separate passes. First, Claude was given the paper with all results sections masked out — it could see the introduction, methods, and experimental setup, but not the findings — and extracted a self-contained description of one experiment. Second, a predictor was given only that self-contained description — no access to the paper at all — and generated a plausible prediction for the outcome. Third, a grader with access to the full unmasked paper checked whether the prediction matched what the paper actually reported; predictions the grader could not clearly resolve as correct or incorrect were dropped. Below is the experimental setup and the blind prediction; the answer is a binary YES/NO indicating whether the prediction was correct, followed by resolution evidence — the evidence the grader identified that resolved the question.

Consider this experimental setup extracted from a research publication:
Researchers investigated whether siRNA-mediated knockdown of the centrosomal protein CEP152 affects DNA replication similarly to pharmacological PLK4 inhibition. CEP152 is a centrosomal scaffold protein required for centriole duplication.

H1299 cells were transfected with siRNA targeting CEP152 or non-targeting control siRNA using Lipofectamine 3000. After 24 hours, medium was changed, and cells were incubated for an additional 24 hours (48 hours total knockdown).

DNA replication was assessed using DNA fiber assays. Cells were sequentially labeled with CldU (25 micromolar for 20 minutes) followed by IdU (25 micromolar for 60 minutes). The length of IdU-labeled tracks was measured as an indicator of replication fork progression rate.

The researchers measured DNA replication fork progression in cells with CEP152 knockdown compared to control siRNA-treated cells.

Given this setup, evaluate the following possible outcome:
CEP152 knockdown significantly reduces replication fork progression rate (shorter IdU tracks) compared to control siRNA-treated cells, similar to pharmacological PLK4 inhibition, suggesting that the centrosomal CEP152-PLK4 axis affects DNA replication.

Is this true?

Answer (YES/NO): YES